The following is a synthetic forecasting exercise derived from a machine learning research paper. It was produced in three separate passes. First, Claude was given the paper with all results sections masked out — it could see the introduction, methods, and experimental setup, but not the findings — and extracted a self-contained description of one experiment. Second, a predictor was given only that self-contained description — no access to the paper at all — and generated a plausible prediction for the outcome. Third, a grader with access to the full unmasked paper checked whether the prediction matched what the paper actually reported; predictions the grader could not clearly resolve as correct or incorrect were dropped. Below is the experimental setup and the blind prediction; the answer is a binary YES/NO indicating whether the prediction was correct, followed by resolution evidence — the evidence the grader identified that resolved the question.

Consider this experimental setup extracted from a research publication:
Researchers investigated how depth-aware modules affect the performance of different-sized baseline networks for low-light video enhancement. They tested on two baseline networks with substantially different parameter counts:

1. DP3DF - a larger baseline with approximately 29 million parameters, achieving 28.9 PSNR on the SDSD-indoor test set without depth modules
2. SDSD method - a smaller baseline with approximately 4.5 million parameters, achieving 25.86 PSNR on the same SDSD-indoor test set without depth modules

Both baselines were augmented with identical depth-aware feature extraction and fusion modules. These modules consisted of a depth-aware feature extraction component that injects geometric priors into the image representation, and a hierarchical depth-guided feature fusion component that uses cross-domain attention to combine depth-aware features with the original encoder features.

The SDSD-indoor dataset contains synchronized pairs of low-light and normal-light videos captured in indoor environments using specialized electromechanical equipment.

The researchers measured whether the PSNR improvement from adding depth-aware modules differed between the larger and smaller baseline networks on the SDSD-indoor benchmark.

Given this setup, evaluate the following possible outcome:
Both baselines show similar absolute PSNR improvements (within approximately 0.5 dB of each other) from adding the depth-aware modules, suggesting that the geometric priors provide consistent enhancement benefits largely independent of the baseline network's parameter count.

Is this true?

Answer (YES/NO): YES